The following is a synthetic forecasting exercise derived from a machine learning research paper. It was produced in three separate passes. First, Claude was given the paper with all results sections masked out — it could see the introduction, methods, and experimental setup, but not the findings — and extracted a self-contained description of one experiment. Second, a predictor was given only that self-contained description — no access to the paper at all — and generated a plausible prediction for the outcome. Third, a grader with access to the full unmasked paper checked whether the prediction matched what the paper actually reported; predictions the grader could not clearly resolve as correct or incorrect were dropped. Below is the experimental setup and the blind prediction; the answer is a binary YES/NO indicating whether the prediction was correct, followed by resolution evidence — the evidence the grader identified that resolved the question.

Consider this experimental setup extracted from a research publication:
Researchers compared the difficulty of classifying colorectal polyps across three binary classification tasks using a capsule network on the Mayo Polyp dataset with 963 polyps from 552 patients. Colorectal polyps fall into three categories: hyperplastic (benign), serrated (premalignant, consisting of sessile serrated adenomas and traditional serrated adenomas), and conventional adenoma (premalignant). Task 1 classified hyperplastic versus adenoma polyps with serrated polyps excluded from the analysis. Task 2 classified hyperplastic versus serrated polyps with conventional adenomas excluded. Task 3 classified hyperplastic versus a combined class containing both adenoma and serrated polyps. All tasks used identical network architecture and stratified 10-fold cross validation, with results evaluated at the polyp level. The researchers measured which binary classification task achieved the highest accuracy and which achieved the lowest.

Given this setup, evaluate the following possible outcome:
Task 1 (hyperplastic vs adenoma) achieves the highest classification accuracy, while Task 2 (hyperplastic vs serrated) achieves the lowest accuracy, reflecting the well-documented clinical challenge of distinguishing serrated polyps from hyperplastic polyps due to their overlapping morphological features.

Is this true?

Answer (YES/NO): YES